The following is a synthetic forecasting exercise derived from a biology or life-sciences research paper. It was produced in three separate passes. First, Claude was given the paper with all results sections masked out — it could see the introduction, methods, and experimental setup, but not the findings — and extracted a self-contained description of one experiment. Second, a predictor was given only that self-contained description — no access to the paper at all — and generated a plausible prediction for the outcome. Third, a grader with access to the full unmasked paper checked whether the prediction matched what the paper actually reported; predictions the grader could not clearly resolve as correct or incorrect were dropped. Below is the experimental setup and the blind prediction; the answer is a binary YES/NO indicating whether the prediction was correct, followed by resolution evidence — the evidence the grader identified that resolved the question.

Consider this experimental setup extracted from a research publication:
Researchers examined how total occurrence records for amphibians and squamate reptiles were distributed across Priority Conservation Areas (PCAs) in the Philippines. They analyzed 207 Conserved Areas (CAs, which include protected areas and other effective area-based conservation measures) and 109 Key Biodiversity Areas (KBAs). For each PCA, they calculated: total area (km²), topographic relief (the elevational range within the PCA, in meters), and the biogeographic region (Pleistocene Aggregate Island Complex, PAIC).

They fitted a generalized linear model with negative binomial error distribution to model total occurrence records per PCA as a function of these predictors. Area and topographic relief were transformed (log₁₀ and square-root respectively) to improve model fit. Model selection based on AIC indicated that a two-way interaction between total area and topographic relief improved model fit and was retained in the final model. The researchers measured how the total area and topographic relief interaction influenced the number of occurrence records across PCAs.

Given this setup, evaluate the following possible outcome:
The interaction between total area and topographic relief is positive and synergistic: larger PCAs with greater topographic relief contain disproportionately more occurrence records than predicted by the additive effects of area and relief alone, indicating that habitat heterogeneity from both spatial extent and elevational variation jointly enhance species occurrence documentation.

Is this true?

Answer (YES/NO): NO